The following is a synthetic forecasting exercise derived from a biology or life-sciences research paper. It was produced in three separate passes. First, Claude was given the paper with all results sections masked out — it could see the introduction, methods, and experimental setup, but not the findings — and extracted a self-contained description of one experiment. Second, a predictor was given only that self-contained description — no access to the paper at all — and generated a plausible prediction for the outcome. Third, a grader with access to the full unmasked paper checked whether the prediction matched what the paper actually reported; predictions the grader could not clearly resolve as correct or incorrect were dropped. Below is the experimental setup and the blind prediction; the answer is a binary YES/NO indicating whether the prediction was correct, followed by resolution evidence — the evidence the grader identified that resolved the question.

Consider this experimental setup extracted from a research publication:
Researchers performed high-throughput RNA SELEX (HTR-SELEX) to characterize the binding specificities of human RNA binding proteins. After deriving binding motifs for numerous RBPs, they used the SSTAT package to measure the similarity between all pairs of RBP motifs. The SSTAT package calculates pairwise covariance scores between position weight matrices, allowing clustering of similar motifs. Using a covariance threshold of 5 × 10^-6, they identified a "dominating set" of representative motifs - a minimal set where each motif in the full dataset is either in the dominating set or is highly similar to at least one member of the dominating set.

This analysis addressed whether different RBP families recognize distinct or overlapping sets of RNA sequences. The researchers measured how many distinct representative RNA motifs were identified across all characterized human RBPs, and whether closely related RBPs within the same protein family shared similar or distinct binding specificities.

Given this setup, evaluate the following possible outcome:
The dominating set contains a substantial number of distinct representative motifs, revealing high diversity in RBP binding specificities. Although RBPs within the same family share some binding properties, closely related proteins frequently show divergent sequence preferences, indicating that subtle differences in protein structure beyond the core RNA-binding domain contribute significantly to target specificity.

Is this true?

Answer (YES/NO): NO